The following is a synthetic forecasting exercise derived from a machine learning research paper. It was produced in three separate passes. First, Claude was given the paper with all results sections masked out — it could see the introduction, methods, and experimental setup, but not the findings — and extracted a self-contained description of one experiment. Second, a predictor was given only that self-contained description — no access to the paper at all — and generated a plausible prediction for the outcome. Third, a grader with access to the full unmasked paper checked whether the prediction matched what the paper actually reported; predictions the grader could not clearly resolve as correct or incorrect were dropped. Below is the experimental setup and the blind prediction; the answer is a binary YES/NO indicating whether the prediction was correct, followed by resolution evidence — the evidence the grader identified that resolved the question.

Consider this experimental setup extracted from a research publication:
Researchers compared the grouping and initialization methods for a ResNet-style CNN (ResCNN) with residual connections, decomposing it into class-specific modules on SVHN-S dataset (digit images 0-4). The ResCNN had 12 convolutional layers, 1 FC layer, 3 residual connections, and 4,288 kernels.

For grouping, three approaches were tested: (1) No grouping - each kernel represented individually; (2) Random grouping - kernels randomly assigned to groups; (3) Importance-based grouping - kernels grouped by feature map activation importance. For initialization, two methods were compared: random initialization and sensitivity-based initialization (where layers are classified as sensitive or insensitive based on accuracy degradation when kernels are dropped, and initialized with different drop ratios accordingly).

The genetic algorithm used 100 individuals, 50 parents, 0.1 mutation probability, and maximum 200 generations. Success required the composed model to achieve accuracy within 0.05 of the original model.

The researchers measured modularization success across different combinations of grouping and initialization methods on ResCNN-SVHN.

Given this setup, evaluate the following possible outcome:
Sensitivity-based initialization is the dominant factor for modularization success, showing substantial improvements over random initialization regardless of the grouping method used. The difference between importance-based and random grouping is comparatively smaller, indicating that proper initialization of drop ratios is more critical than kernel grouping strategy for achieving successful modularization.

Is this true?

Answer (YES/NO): NO